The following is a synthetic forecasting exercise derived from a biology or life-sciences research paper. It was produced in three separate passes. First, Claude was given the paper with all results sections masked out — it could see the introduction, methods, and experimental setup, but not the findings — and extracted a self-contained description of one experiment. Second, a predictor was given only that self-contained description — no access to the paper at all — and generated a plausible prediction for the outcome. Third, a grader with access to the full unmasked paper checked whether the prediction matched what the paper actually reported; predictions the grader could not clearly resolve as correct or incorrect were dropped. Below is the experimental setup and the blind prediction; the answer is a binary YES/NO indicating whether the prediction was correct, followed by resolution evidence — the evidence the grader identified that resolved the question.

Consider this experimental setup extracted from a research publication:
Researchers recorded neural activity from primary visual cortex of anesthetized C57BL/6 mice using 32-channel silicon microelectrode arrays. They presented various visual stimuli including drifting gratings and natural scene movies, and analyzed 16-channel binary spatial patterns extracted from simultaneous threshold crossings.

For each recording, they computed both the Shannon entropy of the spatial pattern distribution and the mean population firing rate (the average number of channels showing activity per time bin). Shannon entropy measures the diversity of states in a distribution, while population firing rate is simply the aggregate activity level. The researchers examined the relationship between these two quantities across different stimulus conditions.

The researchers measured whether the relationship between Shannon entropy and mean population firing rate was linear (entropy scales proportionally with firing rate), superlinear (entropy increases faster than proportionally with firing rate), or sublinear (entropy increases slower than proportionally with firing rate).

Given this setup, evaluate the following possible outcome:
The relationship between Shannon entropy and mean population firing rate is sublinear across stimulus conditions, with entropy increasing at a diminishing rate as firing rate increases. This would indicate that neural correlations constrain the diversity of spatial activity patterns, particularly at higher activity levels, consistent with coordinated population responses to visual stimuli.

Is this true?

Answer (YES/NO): YES